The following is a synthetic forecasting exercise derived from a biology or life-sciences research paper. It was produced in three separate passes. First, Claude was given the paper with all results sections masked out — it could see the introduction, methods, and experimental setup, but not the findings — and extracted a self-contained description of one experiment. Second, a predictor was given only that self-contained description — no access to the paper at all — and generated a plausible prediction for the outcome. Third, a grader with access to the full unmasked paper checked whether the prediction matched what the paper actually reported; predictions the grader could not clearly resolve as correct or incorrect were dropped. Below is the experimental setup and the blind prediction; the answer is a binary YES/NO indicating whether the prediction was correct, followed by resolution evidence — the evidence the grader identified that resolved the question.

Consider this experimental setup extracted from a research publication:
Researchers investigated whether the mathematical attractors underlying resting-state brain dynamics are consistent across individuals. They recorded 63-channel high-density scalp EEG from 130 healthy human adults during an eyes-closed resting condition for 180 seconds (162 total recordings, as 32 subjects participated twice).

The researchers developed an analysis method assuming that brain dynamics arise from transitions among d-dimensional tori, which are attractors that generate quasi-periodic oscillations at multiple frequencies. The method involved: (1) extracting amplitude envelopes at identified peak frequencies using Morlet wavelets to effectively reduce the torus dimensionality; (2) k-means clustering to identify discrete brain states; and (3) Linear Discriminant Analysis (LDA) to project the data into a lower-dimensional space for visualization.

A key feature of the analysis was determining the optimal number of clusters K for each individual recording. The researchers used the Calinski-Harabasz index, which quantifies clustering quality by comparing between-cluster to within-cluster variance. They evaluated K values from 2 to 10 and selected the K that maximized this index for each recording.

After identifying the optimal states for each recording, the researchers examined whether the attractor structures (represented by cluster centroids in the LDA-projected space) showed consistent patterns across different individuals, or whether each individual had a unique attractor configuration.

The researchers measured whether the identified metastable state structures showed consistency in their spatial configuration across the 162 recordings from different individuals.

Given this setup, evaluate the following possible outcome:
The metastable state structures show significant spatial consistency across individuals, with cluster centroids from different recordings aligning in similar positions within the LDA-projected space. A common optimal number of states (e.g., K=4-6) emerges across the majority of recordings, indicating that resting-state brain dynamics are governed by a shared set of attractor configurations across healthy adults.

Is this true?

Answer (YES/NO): NO